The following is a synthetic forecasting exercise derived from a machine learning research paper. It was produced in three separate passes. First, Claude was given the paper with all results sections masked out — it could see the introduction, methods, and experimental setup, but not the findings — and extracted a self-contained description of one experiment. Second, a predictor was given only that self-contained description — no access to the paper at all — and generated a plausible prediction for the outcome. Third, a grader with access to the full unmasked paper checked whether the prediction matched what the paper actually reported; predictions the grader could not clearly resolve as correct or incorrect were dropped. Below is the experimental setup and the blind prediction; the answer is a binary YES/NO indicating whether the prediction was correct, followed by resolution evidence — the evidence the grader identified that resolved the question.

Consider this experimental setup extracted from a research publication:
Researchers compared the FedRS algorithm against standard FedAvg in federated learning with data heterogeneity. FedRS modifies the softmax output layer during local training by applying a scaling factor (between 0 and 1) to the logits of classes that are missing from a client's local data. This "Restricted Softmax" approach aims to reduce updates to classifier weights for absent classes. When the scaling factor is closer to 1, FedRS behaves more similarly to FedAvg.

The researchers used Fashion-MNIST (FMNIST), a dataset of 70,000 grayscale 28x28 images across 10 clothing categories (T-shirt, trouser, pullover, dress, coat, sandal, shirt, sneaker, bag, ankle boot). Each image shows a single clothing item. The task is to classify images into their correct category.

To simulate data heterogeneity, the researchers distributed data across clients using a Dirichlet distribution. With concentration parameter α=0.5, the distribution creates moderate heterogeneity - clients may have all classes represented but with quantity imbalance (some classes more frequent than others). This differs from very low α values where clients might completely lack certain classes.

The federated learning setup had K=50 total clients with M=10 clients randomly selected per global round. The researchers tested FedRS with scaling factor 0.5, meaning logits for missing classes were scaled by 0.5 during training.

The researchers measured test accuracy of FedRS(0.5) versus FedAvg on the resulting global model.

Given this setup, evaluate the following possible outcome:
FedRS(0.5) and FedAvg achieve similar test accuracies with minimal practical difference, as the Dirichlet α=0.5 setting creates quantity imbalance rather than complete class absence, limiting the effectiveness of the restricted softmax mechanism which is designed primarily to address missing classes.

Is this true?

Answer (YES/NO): YES